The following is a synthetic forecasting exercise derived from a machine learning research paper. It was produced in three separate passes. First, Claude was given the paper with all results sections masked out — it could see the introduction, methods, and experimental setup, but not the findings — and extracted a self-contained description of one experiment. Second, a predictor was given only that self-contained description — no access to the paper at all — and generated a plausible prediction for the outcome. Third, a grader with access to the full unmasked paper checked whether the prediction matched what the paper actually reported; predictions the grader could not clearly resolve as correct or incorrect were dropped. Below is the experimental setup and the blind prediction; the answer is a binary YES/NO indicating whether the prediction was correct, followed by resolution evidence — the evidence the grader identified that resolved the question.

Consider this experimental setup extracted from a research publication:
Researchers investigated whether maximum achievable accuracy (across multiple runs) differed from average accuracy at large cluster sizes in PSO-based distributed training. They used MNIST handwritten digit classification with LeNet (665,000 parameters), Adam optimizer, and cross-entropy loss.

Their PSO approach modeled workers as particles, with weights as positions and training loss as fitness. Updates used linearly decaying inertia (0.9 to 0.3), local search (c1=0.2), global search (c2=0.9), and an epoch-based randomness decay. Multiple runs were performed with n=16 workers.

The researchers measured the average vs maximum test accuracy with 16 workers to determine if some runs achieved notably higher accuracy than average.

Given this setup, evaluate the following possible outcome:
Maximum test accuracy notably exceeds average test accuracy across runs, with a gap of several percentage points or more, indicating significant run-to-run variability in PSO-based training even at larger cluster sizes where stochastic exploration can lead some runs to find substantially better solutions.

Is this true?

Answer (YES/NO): NO